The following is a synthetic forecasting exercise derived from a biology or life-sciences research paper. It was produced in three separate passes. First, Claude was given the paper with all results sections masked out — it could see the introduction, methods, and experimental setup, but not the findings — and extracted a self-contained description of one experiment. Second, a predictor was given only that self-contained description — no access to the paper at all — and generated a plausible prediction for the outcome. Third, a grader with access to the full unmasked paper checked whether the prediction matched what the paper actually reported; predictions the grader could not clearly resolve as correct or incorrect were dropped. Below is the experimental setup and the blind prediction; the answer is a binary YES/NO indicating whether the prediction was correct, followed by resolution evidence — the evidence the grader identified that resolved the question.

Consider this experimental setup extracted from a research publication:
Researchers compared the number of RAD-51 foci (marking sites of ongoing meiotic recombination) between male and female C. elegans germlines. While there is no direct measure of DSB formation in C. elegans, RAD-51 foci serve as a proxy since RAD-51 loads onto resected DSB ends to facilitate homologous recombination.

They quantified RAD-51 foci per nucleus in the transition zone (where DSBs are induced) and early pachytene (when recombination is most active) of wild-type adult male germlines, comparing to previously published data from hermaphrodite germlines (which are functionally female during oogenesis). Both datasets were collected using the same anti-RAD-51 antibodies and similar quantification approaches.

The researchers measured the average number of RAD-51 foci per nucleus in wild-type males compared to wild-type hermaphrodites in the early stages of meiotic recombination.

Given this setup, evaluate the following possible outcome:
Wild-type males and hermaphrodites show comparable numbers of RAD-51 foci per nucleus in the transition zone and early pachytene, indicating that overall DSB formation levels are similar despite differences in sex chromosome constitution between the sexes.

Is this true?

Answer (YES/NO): NO